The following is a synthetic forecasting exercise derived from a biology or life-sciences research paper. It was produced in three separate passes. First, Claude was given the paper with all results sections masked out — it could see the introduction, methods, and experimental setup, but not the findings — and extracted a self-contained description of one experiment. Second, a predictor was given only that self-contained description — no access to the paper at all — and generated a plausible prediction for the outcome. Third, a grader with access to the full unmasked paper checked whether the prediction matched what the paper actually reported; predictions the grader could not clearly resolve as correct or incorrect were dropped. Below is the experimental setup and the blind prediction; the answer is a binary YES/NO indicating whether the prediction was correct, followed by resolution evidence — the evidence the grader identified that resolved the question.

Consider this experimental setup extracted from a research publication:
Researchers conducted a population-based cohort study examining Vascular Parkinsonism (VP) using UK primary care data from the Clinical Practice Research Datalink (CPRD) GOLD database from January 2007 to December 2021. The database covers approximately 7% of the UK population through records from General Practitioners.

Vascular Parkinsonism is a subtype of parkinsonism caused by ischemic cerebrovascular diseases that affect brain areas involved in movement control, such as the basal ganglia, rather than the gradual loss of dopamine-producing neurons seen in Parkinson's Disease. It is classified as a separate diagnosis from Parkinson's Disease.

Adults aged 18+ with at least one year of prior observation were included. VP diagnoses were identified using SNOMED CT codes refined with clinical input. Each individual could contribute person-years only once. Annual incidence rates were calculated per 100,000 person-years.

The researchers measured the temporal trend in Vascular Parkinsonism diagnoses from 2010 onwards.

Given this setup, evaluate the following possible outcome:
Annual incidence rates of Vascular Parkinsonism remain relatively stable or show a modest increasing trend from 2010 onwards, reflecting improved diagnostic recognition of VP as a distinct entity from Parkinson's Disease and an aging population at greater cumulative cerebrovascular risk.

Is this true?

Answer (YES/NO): NO